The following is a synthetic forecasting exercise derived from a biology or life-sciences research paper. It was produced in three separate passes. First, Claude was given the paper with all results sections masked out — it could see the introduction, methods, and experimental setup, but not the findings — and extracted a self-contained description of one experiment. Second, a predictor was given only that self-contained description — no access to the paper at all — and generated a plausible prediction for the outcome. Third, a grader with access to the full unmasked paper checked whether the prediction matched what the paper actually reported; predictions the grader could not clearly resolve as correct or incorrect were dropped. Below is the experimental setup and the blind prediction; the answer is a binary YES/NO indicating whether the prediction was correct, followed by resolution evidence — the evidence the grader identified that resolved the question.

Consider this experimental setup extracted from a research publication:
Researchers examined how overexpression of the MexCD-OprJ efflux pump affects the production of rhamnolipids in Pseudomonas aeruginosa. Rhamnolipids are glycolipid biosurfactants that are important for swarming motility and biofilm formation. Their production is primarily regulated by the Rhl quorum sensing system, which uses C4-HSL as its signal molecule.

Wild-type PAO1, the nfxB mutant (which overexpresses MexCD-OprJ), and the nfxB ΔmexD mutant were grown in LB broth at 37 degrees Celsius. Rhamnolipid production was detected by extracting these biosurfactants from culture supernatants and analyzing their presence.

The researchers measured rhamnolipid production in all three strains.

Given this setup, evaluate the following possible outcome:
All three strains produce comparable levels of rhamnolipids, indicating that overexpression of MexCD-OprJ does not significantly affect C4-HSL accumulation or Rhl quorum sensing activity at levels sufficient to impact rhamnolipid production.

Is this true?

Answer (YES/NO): NO